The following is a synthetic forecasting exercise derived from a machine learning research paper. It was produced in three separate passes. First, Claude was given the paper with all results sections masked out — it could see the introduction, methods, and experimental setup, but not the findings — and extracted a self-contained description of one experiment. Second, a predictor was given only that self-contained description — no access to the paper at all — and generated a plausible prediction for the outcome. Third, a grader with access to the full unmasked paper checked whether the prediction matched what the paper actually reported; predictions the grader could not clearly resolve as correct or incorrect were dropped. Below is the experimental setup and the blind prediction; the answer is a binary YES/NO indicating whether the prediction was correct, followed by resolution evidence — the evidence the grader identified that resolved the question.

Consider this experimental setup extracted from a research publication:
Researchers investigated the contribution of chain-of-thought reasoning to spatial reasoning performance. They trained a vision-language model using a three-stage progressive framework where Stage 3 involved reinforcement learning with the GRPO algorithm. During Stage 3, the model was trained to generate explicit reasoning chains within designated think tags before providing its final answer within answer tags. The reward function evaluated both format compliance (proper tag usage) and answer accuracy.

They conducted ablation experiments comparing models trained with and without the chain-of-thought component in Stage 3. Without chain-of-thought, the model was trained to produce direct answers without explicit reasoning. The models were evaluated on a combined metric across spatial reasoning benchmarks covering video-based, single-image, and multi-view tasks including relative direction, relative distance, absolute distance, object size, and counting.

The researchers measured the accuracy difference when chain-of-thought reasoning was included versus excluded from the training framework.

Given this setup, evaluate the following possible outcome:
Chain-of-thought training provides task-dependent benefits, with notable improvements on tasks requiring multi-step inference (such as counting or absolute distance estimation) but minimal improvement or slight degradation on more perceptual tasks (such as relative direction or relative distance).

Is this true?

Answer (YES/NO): NO